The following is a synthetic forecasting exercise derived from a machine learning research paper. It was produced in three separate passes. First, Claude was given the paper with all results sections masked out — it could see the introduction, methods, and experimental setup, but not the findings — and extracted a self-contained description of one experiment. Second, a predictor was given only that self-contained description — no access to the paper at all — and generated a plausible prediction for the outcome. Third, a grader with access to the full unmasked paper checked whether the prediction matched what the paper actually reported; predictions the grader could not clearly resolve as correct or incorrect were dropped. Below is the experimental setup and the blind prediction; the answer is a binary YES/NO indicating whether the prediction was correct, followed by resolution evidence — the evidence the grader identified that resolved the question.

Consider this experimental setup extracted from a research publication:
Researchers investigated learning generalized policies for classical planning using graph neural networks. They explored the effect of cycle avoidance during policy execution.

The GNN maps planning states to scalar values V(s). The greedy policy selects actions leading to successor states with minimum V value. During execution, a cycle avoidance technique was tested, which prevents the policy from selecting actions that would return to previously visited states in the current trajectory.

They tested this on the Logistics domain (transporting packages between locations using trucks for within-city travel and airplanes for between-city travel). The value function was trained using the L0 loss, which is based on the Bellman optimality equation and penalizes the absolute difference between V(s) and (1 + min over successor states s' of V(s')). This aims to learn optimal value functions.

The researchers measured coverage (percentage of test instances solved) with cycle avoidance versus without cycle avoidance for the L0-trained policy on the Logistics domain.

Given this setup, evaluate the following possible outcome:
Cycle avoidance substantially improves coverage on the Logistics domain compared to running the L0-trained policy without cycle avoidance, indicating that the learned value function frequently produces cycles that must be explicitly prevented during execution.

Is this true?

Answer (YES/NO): NO